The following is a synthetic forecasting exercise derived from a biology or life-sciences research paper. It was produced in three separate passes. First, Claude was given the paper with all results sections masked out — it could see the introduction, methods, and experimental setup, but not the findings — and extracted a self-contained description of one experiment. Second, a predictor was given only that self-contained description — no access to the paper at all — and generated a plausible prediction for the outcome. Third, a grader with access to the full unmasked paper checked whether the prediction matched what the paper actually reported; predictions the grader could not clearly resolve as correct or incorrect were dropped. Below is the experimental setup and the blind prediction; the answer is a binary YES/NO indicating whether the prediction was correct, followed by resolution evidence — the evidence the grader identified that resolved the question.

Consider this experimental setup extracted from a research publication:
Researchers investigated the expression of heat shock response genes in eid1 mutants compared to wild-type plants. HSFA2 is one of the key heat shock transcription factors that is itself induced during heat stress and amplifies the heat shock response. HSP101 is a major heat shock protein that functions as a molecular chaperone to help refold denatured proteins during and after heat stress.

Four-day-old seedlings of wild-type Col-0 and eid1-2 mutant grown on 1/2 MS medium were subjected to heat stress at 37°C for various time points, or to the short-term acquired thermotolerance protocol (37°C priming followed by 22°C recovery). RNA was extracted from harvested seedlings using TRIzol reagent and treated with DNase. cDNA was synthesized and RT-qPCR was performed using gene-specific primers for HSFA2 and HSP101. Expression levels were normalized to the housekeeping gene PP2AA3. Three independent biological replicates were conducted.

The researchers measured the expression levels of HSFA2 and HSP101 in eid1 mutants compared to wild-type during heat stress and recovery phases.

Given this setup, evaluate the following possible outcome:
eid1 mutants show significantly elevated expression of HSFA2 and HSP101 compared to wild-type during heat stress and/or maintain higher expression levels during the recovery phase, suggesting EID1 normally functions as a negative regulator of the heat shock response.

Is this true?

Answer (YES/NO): NO